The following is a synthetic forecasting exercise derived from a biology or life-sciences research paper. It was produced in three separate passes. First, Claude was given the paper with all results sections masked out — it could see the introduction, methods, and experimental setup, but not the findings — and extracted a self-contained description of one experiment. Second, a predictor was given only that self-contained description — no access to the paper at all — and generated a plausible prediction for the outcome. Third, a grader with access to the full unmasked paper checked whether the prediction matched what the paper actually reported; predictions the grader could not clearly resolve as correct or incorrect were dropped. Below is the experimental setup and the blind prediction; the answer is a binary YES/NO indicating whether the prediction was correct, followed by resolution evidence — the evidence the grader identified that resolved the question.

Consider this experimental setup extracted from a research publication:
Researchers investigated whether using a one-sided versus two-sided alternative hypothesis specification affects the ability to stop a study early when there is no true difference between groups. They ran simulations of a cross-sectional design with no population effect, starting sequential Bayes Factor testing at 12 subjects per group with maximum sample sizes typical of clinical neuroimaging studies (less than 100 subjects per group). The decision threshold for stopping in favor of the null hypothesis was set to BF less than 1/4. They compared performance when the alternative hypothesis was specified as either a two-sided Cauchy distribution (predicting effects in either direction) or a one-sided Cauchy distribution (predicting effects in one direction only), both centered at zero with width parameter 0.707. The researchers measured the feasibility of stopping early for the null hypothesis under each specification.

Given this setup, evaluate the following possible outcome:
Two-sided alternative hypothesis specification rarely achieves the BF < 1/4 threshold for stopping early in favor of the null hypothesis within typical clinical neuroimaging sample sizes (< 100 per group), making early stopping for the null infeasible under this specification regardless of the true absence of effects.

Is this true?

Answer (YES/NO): YES